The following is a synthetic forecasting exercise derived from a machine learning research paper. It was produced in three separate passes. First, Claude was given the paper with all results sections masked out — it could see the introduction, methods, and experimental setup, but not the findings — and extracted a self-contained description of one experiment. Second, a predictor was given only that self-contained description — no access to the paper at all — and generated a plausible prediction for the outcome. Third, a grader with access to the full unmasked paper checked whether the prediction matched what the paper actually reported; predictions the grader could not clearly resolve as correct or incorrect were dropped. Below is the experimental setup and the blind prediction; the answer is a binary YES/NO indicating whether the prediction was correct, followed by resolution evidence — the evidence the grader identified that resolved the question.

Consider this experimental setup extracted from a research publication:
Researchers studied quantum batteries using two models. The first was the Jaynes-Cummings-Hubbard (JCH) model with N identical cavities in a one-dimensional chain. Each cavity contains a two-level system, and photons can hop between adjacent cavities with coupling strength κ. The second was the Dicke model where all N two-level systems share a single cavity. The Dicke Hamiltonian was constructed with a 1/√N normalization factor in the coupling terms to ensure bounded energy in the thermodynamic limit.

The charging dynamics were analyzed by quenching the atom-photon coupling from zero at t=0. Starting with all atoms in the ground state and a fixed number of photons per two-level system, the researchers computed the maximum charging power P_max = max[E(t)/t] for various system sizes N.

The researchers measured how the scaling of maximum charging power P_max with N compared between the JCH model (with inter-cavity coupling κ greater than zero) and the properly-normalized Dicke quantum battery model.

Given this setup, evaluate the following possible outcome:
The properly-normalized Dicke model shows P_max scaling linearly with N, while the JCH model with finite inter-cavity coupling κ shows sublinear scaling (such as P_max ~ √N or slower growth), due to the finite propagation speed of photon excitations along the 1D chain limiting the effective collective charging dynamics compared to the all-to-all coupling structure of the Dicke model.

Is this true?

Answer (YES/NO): NO